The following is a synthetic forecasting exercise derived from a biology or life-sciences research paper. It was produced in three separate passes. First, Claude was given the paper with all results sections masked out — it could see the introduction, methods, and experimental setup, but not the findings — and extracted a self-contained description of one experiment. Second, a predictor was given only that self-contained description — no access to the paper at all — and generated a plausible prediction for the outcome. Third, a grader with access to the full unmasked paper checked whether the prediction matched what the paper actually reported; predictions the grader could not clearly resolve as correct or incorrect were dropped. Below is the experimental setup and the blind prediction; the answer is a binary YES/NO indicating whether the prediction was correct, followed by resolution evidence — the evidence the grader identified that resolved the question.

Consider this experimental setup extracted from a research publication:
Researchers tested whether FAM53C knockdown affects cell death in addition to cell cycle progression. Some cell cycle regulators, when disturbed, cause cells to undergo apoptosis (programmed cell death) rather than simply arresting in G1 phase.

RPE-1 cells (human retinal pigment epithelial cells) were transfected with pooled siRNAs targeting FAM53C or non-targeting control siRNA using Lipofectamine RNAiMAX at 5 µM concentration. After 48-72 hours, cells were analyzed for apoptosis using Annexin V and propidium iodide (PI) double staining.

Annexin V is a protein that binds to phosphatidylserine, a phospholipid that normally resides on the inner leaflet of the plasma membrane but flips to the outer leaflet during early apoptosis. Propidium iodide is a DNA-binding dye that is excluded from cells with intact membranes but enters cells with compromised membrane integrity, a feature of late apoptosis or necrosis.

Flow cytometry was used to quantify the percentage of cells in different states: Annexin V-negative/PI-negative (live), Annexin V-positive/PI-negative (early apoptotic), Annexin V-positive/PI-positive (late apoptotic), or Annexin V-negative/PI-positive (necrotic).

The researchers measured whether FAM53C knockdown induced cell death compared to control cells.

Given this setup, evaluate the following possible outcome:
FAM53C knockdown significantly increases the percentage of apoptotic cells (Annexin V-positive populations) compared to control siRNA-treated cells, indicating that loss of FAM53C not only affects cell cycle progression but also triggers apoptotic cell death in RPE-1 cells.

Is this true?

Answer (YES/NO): NO